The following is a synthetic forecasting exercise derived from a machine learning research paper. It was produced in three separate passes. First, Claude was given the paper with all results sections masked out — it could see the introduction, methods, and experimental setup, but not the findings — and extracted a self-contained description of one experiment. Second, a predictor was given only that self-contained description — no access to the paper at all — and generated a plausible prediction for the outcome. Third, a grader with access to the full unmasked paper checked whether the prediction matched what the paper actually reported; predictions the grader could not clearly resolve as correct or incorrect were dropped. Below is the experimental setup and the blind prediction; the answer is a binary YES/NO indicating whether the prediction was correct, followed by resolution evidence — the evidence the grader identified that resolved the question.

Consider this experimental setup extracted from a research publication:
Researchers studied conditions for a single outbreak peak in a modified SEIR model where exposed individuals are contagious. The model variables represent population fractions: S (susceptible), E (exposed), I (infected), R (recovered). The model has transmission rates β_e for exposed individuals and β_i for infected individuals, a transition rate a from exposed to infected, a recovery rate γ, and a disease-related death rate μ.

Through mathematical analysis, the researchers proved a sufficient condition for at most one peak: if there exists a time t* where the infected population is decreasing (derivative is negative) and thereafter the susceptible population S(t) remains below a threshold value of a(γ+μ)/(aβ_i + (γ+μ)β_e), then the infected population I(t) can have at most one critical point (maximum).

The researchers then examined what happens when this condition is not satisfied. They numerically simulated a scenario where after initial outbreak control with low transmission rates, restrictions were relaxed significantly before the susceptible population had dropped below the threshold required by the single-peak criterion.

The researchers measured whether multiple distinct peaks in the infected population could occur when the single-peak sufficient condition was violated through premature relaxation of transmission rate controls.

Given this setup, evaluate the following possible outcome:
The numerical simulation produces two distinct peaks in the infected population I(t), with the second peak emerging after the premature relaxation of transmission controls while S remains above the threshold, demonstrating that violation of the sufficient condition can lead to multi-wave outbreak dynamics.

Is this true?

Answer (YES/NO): YES